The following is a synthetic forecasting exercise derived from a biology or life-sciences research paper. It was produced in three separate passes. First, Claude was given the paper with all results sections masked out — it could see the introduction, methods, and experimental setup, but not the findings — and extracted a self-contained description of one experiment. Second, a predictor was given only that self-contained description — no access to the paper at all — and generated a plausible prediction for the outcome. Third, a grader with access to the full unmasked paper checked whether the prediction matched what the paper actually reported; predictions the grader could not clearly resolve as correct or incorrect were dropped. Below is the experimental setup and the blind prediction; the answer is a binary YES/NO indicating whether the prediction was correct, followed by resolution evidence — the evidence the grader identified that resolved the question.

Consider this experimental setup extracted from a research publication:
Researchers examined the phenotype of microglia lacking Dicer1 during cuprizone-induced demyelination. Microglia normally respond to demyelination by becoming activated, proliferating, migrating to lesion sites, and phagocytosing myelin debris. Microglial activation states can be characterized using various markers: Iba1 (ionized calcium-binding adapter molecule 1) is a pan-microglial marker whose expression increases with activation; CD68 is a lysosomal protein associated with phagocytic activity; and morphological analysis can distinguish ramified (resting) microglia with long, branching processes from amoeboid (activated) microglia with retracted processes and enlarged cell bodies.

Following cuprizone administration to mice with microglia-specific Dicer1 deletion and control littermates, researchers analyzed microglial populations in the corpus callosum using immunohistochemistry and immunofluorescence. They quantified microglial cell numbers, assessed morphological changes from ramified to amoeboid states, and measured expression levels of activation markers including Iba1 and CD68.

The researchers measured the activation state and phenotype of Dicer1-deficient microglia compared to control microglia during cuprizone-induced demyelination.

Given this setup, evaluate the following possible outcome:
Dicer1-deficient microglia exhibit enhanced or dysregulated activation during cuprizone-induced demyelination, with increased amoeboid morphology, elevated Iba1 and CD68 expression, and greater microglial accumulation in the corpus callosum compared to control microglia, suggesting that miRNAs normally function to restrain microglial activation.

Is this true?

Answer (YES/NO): YES